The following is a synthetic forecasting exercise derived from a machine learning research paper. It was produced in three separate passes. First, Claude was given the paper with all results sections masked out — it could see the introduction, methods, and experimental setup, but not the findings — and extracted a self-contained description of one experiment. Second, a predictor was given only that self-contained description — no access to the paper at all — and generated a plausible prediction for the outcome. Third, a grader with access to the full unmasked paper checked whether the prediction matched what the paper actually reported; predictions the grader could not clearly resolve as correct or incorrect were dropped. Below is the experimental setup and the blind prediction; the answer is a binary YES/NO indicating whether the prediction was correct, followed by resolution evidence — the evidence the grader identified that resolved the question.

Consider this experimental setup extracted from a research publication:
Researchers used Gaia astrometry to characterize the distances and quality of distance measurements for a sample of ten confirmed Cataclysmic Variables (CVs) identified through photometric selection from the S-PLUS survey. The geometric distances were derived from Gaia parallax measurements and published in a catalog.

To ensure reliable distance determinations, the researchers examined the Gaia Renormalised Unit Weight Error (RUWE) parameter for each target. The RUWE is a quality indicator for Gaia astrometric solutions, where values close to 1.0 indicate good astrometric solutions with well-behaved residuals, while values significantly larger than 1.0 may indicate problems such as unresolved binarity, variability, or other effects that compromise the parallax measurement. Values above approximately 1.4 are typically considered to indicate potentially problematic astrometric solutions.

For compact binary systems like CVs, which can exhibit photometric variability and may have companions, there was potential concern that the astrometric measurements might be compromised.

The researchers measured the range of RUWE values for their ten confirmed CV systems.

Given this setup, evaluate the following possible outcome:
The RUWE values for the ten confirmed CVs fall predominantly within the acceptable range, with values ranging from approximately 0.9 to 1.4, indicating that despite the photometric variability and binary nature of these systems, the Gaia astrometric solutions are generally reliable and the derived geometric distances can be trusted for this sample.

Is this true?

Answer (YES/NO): NO